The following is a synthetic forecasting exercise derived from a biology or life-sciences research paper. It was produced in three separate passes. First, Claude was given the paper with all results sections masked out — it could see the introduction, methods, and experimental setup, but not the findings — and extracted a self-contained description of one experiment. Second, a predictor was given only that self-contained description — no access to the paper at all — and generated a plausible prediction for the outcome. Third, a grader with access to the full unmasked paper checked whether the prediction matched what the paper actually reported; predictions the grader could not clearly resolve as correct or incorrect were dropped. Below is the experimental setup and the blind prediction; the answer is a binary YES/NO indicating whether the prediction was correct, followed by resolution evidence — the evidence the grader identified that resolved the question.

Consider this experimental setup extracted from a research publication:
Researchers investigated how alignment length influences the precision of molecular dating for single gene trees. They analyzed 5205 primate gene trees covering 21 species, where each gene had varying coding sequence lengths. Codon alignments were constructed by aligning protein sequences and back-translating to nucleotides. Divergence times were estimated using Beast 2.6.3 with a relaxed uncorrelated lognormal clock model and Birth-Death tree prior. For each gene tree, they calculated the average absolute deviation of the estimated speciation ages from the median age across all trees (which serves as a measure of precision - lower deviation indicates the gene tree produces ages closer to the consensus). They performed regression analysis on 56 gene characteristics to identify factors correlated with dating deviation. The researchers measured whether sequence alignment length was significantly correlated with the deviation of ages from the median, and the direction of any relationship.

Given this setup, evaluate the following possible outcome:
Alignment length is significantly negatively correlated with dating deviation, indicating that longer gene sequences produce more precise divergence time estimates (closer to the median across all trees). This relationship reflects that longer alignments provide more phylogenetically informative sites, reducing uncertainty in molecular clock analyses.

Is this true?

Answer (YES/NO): YES